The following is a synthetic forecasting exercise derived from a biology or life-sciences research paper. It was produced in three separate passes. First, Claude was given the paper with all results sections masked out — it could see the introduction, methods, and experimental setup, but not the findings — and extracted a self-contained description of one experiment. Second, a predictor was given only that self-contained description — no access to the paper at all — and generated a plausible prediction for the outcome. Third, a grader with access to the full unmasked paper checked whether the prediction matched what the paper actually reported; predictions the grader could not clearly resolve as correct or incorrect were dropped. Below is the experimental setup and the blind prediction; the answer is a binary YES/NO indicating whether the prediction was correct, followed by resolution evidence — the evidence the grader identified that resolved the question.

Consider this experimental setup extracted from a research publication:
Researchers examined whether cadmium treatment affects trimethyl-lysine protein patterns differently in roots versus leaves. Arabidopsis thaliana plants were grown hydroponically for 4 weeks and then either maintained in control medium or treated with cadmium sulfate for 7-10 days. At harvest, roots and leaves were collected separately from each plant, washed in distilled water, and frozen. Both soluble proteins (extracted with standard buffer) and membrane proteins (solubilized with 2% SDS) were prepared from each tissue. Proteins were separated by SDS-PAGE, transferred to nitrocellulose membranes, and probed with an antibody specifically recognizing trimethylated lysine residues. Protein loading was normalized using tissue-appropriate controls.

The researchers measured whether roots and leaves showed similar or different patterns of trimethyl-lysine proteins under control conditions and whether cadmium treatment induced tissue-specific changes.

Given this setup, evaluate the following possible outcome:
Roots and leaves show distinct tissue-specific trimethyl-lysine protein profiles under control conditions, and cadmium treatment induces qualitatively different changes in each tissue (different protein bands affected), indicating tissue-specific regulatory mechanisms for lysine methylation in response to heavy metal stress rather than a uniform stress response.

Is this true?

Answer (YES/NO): NO